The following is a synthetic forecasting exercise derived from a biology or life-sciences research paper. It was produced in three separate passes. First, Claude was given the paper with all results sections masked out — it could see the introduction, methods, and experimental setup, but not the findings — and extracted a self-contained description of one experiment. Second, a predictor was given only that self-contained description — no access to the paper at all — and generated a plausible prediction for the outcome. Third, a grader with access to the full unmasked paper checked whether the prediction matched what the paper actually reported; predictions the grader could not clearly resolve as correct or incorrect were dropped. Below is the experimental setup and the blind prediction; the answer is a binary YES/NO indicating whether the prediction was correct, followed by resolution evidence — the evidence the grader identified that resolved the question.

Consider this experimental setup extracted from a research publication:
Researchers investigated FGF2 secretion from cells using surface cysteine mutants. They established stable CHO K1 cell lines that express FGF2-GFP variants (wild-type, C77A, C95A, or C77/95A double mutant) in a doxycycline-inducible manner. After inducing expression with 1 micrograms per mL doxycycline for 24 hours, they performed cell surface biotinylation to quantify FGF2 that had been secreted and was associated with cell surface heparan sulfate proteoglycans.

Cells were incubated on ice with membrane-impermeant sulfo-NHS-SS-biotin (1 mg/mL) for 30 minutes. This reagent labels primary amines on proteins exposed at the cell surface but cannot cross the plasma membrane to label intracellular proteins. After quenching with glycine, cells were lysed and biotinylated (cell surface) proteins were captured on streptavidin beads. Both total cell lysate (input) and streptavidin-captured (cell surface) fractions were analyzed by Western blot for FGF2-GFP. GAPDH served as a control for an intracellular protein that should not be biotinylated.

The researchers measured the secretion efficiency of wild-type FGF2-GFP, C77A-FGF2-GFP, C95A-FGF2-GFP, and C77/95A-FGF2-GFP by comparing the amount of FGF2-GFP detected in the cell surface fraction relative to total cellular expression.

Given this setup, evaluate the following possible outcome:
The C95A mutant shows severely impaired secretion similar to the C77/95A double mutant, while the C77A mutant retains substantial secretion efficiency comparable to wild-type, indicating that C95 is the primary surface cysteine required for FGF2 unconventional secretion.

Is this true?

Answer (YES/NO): NO